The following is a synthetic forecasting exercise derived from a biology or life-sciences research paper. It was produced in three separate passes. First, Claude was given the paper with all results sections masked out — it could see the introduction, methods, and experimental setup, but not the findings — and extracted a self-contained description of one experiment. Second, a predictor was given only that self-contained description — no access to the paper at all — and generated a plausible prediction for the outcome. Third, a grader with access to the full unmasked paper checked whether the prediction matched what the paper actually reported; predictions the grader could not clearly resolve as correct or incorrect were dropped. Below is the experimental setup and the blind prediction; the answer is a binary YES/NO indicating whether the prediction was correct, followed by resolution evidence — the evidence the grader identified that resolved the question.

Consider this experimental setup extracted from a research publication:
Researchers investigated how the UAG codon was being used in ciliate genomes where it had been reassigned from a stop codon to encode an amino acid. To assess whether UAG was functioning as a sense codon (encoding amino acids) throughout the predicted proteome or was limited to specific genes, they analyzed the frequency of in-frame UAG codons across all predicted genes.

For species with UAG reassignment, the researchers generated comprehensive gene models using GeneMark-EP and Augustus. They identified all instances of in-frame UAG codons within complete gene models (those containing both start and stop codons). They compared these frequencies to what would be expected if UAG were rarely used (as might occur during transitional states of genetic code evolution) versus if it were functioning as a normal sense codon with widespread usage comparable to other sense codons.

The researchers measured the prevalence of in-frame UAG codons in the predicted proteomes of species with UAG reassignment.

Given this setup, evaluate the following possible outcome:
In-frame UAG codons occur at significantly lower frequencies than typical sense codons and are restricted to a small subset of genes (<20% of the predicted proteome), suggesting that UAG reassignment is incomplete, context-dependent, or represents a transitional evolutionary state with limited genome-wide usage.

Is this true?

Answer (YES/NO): NO